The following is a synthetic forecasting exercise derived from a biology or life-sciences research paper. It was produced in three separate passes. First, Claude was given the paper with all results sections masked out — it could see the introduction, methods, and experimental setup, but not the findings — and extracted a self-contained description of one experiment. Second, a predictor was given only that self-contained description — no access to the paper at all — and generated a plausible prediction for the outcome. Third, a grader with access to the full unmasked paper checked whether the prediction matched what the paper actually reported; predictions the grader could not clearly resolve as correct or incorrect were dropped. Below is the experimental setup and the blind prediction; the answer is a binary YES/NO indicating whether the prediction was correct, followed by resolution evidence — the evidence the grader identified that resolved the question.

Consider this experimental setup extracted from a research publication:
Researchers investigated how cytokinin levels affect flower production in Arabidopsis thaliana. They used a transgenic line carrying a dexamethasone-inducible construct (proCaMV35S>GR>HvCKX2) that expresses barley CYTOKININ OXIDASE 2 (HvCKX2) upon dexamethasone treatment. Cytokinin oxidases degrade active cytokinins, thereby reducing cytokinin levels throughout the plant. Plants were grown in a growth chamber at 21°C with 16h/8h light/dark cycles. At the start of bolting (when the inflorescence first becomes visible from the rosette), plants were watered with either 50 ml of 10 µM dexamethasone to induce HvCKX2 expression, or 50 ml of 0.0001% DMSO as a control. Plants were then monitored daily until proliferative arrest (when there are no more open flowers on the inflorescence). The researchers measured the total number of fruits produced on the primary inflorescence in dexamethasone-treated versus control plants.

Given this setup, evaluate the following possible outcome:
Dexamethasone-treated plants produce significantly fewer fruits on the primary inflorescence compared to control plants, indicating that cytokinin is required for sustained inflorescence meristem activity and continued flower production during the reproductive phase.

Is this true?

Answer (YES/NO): YES